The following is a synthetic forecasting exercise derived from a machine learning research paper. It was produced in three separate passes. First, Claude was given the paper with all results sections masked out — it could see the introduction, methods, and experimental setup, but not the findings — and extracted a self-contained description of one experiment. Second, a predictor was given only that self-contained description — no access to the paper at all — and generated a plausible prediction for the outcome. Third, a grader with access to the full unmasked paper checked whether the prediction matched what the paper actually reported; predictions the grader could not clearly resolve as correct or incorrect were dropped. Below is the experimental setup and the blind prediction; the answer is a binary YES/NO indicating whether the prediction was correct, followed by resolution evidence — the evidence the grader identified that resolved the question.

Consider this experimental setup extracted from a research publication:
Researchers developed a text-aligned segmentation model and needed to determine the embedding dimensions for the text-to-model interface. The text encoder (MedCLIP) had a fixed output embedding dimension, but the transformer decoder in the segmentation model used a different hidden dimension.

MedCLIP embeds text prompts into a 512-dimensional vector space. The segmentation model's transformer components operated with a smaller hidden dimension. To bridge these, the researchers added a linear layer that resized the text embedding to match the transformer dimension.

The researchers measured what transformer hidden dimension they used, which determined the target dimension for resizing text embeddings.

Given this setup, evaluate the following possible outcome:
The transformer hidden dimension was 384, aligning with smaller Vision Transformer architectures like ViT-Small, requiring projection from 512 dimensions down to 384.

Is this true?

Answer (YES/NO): NO